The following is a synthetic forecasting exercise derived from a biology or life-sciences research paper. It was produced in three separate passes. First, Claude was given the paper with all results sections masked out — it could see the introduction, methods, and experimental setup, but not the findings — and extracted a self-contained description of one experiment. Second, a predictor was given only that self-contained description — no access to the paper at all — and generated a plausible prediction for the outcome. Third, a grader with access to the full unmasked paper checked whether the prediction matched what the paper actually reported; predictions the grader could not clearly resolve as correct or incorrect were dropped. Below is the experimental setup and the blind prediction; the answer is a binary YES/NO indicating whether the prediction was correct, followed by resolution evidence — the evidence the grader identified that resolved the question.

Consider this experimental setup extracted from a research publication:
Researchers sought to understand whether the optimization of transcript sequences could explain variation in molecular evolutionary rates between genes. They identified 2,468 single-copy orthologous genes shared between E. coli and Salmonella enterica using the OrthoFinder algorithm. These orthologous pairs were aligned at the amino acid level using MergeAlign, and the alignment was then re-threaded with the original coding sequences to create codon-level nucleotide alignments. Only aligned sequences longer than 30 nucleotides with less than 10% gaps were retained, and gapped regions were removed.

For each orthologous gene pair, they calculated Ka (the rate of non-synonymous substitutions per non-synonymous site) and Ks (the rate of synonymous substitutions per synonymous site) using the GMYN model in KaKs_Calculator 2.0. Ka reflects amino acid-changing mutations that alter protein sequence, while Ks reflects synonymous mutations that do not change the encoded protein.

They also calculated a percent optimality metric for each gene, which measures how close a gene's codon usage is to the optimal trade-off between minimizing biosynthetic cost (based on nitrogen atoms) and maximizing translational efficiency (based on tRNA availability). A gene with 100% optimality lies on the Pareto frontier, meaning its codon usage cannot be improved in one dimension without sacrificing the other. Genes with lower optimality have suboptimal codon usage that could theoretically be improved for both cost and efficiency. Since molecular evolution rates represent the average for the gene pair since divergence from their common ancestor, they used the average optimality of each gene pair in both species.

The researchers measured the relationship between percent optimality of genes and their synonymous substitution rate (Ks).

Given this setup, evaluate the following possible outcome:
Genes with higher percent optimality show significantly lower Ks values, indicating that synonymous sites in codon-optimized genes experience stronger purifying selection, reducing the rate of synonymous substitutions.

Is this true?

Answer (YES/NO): YES